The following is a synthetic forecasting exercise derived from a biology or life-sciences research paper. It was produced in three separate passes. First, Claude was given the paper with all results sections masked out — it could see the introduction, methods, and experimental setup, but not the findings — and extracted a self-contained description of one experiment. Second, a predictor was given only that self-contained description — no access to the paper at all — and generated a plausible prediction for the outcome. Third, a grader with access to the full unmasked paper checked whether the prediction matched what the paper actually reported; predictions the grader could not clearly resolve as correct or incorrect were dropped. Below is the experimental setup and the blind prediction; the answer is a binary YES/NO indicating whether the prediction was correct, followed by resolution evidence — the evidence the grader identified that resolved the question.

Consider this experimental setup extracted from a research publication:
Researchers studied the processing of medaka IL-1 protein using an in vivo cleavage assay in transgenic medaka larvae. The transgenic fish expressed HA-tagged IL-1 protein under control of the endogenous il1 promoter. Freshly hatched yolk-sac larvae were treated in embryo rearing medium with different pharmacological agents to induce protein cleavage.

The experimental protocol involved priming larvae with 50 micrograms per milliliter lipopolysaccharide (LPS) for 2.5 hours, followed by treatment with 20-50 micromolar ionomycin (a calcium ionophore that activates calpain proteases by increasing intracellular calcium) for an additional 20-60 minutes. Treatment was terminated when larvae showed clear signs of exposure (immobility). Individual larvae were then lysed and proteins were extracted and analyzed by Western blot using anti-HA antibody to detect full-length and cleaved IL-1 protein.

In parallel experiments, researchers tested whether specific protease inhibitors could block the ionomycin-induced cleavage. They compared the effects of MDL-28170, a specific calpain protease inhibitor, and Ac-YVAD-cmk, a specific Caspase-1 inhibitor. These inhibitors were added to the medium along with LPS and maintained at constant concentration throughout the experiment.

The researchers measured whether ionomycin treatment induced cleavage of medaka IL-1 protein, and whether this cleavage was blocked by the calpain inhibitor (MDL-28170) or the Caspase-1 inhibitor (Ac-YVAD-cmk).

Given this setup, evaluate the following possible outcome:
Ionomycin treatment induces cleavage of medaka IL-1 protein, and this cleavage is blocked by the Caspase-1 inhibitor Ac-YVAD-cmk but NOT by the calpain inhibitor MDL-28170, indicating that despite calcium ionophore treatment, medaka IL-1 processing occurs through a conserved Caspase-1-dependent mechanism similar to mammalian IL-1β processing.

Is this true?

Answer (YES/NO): NO